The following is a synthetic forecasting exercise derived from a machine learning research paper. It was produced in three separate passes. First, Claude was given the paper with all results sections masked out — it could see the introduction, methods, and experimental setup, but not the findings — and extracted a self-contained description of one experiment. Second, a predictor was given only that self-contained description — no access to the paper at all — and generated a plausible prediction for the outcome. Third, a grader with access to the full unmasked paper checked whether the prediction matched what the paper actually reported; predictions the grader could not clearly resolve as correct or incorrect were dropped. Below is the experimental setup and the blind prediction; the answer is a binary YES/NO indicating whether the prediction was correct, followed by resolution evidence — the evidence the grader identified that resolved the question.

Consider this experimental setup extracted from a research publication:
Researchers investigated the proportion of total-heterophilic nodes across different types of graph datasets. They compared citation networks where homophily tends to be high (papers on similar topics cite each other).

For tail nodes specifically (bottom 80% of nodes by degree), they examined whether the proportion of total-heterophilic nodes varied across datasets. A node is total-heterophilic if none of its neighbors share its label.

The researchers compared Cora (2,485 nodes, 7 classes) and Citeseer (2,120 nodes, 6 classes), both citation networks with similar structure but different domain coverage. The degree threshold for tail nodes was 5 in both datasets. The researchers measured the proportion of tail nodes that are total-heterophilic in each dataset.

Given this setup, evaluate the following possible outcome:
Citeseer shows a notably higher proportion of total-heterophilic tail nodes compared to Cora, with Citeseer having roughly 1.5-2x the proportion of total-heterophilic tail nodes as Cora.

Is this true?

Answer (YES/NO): NO